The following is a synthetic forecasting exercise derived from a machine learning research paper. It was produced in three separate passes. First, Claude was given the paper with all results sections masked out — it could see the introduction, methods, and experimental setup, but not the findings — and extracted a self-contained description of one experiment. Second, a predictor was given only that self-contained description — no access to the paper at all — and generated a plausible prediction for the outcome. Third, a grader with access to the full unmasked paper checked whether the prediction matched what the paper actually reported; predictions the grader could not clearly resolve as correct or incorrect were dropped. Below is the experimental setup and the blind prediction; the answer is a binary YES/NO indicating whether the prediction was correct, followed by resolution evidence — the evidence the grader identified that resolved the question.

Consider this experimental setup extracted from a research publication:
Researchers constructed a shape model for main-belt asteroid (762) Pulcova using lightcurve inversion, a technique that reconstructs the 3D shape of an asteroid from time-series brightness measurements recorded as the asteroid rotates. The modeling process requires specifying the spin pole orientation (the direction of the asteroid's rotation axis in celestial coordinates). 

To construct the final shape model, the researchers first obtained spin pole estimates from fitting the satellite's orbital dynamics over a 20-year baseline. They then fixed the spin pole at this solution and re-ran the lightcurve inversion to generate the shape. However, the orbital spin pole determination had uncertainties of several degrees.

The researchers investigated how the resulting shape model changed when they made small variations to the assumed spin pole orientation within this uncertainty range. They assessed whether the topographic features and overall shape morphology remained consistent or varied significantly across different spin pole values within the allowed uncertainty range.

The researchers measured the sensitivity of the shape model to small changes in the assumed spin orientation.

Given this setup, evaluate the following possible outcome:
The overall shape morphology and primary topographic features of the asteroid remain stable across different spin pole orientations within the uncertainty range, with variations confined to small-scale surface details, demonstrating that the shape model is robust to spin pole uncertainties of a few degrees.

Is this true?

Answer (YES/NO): NO